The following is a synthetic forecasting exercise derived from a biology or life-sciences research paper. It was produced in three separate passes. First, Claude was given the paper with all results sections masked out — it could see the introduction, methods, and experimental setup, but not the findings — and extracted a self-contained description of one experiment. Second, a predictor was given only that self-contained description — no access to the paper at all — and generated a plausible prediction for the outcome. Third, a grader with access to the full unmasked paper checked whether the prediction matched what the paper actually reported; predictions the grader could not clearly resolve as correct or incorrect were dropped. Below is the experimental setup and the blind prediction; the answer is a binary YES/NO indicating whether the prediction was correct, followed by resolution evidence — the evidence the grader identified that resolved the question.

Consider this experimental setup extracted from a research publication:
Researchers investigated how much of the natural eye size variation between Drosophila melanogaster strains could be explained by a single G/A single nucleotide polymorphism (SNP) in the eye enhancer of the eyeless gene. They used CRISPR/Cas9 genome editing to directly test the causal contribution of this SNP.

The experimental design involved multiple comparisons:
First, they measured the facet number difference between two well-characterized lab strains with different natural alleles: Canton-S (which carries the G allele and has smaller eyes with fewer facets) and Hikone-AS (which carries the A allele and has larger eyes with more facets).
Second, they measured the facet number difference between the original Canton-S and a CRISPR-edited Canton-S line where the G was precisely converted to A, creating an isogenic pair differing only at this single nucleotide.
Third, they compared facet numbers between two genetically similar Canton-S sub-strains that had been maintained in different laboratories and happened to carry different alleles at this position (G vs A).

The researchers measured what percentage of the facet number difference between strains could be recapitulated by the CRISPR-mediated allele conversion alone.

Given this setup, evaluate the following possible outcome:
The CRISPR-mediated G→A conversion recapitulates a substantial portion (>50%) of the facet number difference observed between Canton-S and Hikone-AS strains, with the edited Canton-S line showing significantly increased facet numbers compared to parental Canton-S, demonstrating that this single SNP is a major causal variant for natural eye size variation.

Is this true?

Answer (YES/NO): NO